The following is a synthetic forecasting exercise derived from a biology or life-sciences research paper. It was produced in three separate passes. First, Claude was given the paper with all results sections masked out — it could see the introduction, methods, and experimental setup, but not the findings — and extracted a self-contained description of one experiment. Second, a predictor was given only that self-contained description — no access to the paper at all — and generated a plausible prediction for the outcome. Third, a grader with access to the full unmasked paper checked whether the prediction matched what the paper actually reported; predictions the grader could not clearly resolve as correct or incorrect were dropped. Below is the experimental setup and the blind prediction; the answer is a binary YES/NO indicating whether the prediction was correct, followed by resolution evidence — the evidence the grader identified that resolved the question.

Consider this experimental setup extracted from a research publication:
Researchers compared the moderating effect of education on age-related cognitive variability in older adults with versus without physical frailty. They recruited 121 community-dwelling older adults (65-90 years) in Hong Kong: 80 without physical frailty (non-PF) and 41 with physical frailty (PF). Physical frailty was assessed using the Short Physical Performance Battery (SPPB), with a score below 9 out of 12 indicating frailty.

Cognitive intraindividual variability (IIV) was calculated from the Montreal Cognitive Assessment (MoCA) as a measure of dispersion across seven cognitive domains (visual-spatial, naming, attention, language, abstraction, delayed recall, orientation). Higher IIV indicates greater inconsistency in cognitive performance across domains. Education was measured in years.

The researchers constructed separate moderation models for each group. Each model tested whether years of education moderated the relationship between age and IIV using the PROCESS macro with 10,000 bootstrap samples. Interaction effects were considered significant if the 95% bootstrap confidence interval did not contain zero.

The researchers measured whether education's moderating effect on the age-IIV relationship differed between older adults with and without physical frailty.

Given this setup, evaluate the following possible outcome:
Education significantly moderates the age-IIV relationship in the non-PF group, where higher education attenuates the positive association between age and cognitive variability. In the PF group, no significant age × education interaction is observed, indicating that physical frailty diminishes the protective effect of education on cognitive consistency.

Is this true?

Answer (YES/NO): NO